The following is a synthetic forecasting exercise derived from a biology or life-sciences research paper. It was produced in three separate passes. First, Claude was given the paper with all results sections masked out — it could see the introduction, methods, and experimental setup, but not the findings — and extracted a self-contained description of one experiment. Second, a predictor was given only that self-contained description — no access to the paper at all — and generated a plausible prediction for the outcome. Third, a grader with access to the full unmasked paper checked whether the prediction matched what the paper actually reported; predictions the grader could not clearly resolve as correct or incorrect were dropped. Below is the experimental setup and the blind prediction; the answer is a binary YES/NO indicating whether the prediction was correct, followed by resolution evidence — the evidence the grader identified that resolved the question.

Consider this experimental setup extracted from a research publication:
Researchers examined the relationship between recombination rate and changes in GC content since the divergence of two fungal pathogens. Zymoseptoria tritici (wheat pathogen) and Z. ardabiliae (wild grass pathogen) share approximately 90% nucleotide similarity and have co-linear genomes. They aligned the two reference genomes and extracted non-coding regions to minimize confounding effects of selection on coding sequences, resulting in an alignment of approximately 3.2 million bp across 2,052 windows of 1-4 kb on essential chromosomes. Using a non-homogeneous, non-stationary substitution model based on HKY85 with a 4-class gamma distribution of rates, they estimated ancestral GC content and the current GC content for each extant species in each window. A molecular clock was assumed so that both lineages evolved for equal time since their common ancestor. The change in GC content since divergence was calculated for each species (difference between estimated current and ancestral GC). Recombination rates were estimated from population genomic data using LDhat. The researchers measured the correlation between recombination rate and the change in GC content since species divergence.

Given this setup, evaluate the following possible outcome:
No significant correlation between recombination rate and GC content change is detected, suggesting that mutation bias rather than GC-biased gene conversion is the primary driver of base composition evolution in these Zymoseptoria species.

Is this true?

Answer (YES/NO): NO